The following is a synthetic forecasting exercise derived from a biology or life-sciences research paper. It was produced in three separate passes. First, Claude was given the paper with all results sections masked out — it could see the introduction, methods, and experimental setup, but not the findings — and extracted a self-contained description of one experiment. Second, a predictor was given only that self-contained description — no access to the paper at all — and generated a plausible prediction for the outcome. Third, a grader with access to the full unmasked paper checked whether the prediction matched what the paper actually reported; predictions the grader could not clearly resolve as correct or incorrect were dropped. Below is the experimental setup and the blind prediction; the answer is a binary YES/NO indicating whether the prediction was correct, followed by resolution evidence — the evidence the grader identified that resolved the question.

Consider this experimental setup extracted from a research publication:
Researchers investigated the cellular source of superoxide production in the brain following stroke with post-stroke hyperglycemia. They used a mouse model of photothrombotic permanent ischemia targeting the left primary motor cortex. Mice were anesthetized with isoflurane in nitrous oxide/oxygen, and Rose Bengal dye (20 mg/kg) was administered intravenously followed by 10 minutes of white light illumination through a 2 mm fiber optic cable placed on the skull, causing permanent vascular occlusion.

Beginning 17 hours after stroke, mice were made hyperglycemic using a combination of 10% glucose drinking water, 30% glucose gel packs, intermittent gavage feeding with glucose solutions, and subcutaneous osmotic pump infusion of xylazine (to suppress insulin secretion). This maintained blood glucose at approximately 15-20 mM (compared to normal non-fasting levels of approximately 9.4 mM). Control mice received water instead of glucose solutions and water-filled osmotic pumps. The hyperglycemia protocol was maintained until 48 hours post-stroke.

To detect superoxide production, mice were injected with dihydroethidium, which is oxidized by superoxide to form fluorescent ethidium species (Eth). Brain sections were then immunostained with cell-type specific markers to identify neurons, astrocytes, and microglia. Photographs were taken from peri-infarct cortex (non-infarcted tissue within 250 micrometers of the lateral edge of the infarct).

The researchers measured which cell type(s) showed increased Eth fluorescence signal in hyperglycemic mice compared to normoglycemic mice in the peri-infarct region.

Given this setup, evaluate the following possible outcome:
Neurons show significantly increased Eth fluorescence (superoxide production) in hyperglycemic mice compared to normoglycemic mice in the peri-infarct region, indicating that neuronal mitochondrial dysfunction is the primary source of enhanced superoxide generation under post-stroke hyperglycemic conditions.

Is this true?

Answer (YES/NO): NO